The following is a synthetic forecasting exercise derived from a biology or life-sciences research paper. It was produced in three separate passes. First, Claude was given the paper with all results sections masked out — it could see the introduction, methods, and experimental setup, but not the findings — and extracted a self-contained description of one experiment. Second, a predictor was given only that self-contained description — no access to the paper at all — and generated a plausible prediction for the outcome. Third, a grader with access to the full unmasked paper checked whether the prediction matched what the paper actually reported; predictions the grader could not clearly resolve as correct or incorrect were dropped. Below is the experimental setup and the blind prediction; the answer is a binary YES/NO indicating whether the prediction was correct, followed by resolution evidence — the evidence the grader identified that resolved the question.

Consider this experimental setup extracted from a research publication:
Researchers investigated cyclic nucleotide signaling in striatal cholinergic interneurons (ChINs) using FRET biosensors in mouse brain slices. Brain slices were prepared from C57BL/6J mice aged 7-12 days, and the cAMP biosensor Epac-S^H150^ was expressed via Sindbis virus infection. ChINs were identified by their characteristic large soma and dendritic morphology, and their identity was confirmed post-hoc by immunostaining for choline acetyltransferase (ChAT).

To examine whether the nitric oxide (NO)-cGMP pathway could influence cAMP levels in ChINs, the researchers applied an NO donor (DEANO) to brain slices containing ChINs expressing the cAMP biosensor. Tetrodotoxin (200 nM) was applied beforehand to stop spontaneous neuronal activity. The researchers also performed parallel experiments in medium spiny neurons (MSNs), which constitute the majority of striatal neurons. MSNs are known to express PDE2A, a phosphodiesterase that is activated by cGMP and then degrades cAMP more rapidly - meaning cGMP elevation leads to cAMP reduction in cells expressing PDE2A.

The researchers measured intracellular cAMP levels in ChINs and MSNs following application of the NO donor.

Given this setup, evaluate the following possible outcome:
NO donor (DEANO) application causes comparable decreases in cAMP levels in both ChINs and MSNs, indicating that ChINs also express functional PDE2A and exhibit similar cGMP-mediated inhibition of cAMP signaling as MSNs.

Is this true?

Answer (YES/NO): NO